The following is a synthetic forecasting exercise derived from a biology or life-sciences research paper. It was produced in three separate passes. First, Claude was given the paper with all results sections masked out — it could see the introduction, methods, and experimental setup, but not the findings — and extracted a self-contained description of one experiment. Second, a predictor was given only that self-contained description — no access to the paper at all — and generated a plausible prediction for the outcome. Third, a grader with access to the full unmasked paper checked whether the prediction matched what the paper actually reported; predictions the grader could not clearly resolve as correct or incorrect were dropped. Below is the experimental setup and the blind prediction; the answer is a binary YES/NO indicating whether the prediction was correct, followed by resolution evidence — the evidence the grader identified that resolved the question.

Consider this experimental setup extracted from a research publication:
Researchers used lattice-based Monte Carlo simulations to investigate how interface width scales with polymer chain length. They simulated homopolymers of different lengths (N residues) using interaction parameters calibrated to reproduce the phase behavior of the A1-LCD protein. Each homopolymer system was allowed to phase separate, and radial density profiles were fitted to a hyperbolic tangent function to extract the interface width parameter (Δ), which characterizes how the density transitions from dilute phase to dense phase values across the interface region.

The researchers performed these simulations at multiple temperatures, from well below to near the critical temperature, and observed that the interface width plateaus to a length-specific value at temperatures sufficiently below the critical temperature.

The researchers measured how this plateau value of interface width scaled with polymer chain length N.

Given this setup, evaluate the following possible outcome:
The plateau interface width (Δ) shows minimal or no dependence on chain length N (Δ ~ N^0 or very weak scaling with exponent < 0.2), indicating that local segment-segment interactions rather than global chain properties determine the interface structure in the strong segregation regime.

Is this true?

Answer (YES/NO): NO